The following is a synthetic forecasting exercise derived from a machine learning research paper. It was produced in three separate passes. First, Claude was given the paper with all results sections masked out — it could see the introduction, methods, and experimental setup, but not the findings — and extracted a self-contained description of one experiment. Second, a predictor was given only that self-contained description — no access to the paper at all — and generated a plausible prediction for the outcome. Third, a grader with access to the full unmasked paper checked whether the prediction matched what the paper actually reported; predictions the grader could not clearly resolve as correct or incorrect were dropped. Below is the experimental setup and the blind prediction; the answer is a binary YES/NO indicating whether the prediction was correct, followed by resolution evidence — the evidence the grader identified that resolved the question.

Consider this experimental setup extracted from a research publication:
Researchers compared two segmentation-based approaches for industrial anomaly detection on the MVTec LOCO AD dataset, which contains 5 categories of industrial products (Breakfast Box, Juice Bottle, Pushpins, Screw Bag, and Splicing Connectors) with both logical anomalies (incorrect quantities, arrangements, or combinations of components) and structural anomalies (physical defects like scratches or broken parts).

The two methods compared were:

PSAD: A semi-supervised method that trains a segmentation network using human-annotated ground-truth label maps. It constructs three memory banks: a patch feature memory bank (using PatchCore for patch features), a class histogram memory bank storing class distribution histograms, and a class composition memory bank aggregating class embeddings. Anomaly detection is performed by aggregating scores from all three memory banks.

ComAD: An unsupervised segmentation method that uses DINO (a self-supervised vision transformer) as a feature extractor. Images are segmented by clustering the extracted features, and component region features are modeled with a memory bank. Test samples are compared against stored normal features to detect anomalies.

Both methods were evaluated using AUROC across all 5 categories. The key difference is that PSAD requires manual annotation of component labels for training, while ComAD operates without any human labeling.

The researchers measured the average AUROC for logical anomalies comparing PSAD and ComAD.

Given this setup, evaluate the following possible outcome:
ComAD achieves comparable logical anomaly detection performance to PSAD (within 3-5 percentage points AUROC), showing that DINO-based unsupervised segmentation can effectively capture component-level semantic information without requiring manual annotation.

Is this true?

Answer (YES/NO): NO